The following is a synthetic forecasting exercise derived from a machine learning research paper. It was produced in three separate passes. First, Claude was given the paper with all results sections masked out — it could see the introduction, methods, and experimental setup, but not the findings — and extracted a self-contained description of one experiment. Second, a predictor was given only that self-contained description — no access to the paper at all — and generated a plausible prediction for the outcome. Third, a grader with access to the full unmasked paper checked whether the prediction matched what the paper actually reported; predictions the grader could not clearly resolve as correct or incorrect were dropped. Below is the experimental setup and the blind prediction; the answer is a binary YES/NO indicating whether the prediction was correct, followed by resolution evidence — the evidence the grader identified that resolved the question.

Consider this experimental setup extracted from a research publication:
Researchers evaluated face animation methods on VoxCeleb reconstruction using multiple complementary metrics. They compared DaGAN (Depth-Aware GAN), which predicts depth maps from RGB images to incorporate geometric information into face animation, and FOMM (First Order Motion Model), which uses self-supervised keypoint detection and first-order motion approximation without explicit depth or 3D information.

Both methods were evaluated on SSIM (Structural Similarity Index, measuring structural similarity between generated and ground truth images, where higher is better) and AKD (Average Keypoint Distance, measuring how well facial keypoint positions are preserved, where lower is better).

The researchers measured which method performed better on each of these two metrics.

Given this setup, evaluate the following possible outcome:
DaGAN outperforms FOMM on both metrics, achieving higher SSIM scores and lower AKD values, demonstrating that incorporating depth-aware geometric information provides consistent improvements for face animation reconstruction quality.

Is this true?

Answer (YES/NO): NO